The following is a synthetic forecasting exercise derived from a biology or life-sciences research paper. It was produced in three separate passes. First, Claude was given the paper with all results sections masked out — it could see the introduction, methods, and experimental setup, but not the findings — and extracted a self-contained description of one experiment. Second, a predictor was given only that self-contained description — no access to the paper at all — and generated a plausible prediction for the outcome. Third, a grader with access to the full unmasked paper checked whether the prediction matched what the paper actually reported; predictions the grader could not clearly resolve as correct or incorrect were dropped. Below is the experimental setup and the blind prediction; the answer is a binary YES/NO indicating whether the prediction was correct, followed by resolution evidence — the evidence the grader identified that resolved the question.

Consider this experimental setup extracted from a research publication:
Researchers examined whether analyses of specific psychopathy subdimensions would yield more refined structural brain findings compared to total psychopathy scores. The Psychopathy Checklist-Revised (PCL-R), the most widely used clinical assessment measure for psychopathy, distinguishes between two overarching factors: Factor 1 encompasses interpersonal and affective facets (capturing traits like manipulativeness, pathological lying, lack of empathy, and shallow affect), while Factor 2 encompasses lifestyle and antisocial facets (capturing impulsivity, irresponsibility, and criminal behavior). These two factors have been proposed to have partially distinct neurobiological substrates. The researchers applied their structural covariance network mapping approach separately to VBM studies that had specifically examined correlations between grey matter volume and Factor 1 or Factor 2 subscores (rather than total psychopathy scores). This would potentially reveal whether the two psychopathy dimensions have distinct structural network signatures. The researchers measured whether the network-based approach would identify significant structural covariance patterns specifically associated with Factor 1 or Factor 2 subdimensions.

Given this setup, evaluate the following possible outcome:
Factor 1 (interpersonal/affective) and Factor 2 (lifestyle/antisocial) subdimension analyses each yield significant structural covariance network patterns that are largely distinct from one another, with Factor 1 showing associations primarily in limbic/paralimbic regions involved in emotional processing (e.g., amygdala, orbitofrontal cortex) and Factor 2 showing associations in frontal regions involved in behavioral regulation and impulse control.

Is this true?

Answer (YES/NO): NO